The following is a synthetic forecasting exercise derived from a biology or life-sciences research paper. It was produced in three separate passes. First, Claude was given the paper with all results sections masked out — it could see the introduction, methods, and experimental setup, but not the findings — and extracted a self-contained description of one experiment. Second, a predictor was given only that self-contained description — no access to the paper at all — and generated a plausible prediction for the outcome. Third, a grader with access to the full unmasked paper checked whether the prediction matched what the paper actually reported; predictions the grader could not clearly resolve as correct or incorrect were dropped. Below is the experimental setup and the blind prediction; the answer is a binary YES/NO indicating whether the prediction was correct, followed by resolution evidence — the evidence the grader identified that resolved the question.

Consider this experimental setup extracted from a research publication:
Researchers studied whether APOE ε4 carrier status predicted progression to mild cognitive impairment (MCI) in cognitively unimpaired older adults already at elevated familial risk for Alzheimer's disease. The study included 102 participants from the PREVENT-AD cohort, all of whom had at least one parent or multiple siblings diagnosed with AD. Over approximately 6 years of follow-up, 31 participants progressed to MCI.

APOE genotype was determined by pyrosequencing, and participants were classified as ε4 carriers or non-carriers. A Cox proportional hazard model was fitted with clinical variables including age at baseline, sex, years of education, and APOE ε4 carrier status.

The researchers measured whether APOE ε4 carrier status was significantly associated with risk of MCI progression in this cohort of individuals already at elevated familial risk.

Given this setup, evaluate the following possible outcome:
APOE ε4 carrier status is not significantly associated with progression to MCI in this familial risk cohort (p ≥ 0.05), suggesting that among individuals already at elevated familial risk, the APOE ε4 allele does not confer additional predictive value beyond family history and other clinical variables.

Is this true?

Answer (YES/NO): NO